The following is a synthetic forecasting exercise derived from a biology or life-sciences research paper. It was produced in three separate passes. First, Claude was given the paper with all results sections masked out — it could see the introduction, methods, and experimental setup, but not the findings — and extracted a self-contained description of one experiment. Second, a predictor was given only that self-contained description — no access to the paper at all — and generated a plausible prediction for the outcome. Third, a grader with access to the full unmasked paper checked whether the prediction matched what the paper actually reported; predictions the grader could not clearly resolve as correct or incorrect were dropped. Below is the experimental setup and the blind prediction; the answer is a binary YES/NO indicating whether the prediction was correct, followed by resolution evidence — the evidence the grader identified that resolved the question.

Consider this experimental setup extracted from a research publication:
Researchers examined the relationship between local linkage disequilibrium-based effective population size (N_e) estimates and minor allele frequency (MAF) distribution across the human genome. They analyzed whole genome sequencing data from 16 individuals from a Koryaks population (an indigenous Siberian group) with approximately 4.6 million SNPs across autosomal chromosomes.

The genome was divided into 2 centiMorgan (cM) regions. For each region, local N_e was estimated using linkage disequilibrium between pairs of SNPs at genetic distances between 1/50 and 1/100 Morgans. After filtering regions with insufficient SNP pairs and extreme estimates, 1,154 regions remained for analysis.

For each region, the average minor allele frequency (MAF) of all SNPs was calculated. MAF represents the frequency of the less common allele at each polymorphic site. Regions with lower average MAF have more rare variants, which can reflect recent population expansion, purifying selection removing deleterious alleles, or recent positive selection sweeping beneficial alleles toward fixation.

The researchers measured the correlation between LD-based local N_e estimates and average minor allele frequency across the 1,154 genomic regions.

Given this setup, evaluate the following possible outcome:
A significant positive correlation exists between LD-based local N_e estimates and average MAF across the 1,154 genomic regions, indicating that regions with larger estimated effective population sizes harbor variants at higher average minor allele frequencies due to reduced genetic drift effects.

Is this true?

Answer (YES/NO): NO